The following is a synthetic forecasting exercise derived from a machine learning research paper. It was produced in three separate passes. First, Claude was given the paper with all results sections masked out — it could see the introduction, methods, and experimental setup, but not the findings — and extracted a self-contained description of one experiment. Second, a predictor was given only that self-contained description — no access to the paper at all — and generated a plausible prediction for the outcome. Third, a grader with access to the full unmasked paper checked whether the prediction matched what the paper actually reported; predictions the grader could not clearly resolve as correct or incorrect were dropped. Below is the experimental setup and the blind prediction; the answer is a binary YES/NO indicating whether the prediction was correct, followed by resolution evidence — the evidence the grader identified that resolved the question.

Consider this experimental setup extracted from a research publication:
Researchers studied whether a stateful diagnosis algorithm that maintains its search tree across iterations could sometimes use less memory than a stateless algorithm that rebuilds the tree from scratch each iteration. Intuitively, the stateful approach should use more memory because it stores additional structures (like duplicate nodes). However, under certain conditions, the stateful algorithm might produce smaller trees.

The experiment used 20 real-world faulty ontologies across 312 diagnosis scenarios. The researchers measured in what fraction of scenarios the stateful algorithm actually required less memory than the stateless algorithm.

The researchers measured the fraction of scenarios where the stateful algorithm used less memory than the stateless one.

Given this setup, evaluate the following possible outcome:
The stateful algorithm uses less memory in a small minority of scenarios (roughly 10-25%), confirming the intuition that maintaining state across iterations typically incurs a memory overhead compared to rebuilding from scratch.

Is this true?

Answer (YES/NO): YES